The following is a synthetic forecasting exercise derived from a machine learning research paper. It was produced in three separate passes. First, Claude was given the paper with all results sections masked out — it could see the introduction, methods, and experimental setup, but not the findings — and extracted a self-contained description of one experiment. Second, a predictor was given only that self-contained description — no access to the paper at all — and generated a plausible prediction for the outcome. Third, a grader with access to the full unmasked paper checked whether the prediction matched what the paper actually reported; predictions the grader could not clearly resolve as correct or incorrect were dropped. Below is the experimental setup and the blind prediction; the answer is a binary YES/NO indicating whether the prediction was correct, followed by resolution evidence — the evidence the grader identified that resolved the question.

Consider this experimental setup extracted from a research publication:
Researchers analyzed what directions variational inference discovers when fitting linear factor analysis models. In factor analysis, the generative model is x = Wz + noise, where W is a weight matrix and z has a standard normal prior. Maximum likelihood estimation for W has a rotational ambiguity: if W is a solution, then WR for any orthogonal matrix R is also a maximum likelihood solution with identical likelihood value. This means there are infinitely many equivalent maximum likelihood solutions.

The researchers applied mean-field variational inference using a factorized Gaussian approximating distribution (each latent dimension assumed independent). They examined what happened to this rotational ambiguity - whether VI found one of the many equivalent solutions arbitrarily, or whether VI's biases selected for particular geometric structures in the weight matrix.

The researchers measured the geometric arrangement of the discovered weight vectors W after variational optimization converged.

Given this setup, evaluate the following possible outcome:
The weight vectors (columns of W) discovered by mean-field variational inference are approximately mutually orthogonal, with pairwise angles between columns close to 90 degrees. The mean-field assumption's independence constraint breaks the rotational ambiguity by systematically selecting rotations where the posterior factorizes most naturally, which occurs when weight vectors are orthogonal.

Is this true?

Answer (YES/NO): YES